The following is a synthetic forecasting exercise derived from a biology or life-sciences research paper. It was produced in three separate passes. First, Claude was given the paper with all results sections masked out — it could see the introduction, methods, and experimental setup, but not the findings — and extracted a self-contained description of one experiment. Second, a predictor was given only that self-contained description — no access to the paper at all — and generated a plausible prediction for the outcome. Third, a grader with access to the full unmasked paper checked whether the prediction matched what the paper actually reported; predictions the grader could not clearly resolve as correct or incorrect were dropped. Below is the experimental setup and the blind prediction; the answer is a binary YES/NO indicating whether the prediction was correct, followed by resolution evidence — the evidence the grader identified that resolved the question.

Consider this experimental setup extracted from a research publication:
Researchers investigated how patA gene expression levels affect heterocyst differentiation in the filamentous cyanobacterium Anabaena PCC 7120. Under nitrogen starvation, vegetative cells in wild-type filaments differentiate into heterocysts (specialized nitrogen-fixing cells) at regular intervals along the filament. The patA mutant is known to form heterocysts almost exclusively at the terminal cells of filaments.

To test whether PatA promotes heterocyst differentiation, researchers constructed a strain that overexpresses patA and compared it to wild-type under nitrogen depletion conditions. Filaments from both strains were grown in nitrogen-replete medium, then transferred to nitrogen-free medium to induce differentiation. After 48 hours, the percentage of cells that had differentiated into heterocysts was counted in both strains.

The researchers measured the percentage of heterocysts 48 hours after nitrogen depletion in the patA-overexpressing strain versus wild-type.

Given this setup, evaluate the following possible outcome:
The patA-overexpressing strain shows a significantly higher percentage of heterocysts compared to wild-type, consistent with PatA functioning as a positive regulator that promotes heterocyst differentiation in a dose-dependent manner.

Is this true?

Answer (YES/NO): YES